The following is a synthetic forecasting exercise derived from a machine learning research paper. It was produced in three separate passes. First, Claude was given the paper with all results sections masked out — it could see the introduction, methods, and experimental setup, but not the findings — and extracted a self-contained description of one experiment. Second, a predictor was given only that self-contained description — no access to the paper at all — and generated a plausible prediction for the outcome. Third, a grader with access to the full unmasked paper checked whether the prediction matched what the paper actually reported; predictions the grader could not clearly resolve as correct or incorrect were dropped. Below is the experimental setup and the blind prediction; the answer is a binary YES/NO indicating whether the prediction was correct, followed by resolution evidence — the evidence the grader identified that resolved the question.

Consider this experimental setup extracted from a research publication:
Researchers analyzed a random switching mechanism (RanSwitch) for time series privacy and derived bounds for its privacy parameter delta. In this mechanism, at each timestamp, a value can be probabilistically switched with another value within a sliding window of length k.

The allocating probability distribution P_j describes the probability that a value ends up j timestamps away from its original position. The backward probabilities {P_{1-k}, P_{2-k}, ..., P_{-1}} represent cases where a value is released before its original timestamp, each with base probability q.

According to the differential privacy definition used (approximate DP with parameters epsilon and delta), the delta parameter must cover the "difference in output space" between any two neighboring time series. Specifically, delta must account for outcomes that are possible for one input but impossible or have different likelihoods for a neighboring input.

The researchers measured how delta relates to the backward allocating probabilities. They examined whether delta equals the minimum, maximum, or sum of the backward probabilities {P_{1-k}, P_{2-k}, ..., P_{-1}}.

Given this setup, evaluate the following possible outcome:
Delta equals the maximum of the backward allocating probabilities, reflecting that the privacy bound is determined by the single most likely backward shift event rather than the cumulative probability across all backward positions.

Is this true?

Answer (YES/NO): YES